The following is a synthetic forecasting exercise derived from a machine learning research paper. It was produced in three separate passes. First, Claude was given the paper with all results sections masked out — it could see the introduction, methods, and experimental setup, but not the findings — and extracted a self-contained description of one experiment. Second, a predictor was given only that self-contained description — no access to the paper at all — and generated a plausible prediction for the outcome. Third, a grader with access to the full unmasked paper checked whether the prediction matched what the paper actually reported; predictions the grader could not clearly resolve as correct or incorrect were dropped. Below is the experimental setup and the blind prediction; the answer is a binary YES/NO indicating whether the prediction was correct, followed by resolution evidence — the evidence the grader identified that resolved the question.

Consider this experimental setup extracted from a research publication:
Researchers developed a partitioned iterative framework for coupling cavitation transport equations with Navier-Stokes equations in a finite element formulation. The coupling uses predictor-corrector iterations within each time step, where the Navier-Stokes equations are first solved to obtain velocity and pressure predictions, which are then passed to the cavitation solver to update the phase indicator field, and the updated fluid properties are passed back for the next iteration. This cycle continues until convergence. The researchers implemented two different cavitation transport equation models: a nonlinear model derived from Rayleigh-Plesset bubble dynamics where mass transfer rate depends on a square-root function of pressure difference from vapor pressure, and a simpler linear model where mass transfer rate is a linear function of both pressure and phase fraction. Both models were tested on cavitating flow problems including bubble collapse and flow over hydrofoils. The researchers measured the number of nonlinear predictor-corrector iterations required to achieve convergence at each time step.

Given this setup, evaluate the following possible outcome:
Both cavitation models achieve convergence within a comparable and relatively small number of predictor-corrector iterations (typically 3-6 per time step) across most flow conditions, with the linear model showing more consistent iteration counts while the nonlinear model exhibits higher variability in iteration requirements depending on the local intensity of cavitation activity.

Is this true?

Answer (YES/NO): NO